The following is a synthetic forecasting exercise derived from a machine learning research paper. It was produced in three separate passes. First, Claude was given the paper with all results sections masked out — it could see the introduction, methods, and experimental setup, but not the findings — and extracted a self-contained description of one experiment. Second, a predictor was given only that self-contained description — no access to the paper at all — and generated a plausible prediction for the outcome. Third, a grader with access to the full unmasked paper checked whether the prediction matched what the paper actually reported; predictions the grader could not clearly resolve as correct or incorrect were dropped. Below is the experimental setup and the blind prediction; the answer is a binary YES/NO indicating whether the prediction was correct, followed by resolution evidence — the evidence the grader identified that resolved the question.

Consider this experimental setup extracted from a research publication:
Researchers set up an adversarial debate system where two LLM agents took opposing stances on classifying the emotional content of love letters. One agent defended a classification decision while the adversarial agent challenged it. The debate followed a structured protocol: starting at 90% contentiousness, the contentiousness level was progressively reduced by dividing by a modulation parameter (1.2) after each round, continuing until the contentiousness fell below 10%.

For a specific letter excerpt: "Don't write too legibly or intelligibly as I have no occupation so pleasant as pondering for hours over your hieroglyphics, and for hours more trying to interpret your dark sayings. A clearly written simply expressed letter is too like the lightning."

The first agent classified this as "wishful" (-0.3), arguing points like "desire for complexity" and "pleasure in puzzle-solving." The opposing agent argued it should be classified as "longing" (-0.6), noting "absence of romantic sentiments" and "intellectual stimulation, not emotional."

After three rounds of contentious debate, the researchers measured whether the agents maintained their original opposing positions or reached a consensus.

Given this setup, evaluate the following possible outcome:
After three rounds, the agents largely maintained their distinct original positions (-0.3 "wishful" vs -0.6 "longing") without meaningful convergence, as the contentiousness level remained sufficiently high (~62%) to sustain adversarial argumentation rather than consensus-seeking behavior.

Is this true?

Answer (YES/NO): NO